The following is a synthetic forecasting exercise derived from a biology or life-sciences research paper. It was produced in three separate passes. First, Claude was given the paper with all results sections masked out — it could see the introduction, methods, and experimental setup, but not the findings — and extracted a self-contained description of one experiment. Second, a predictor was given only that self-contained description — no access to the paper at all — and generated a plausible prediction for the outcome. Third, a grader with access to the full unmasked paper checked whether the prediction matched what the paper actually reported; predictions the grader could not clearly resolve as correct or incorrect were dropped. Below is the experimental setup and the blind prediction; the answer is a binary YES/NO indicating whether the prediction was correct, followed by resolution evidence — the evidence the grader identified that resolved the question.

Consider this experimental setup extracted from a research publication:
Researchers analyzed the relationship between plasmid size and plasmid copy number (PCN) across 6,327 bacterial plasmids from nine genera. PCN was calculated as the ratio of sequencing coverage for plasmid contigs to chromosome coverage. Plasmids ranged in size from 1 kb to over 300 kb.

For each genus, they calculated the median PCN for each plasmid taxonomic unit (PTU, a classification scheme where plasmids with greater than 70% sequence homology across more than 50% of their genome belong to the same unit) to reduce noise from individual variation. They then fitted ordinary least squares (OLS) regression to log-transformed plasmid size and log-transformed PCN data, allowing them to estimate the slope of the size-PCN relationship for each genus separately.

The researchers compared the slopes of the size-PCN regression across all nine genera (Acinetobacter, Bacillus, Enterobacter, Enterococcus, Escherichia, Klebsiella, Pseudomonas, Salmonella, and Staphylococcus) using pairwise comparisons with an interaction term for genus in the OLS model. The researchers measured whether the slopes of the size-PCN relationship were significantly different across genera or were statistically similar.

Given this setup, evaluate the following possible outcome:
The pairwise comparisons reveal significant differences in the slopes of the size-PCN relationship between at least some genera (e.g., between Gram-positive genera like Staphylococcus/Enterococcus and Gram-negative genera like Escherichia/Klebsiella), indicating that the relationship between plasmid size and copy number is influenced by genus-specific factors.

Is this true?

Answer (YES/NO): NO